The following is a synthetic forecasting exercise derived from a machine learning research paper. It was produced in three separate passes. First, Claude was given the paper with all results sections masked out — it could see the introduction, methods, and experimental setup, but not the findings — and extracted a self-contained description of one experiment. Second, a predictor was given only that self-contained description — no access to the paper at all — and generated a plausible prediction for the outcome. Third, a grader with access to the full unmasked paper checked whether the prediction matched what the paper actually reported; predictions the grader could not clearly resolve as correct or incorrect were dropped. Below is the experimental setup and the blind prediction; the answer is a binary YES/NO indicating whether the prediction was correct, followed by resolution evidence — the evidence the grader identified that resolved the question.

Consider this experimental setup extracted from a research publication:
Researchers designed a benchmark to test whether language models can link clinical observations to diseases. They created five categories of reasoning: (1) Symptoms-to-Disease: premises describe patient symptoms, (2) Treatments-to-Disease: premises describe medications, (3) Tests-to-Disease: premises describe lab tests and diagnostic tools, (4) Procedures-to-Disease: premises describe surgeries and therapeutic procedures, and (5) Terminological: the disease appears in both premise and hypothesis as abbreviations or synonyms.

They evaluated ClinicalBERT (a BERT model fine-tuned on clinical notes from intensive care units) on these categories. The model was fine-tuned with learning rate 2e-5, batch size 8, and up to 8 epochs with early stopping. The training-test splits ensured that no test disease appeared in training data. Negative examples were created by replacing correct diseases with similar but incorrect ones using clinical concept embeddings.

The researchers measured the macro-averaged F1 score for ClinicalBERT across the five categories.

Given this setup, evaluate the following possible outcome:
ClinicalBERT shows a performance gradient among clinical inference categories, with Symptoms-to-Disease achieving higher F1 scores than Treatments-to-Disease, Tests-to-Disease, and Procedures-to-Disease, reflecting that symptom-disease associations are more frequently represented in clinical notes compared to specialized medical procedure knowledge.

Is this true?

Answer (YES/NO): NO